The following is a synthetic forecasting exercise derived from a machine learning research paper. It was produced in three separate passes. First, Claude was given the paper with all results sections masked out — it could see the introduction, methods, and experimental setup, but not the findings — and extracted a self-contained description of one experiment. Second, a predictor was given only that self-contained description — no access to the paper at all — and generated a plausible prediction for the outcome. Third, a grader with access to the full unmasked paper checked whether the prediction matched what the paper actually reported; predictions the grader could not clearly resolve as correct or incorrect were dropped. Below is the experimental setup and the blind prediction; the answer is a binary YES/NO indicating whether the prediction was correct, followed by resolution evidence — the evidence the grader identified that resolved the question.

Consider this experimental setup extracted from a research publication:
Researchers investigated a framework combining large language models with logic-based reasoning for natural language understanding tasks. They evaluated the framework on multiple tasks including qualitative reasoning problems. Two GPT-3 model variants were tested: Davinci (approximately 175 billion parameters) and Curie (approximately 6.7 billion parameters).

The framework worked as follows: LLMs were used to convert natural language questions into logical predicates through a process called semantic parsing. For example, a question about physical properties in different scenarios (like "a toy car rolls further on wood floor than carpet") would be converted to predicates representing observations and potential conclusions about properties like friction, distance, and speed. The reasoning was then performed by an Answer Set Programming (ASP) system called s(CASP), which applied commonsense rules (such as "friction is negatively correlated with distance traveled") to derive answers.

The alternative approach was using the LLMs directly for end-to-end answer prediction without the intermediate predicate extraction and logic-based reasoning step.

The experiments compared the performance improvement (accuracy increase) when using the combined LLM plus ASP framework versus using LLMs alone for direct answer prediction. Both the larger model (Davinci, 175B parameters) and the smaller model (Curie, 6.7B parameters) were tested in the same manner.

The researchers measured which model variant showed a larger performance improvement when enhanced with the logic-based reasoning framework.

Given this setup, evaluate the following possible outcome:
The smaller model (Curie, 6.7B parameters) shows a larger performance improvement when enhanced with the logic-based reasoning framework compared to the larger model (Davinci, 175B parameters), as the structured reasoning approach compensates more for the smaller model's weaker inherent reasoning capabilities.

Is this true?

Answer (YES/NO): YES